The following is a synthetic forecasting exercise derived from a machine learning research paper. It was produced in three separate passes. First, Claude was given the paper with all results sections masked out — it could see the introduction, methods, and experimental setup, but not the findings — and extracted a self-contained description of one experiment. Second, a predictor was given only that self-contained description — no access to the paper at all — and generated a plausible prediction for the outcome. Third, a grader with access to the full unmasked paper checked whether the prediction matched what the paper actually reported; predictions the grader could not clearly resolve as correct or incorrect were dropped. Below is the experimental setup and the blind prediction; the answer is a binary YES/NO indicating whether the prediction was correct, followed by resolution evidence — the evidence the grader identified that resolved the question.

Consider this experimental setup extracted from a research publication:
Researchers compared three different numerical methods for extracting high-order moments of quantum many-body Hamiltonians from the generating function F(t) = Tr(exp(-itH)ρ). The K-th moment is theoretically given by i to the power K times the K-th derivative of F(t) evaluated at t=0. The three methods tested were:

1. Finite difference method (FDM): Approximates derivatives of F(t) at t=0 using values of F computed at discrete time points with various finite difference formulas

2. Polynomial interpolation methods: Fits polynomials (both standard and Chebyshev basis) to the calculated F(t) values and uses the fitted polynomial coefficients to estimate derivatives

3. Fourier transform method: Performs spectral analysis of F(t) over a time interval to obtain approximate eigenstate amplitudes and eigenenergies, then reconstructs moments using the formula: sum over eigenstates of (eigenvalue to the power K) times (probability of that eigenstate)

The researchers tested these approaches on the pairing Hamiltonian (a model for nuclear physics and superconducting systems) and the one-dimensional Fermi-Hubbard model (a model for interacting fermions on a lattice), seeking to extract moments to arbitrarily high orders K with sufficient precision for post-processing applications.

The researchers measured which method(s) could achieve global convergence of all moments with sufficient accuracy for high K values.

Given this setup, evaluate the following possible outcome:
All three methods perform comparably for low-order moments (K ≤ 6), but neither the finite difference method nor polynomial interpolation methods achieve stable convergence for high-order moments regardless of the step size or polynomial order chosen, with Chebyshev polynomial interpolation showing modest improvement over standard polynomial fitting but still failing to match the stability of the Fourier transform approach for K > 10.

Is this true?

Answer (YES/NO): NO